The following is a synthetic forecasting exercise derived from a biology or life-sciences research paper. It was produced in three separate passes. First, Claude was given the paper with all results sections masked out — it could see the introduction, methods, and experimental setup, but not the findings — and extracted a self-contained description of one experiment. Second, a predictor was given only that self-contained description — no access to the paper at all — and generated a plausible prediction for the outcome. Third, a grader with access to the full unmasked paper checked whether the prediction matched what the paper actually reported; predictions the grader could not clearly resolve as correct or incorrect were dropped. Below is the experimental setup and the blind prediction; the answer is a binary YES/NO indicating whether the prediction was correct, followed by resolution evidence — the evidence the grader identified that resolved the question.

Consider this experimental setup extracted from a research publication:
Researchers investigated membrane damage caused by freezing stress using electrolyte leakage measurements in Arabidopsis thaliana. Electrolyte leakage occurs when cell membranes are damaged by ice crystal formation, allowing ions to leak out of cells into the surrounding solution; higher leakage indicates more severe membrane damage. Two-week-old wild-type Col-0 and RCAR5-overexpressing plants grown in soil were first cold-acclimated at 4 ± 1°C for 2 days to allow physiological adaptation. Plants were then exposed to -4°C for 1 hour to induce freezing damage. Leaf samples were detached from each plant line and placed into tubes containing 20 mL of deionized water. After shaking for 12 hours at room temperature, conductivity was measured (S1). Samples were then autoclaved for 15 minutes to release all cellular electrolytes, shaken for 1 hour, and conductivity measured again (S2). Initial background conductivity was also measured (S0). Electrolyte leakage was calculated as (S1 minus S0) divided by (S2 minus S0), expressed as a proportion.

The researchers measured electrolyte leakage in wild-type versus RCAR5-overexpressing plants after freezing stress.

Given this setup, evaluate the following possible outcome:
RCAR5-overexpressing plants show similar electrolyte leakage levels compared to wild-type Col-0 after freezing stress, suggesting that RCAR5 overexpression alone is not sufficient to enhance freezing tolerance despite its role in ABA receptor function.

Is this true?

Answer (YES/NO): NO